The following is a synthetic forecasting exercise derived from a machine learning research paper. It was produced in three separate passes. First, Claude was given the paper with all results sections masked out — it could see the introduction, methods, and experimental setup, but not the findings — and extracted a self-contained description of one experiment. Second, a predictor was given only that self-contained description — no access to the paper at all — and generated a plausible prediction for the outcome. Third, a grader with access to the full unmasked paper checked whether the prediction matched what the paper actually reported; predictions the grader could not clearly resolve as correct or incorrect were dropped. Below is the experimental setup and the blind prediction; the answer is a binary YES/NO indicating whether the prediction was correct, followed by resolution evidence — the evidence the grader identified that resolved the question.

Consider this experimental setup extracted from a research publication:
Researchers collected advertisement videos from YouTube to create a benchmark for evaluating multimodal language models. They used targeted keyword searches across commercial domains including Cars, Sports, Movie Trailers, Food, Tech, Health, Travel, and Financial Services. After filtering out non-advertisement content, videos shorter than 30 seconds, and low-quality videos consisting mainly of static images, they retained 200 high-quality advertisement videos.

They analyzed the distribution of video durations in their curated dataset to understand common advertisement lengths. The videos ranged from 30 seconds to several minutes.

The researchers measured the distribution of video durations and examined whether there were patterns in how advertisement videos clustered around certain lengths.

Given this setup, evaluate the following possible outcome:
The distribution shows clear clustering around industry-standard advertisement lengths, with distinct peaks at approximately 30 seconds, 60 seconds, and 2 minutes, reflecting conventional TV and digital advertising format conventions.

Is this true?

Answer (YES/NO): NO